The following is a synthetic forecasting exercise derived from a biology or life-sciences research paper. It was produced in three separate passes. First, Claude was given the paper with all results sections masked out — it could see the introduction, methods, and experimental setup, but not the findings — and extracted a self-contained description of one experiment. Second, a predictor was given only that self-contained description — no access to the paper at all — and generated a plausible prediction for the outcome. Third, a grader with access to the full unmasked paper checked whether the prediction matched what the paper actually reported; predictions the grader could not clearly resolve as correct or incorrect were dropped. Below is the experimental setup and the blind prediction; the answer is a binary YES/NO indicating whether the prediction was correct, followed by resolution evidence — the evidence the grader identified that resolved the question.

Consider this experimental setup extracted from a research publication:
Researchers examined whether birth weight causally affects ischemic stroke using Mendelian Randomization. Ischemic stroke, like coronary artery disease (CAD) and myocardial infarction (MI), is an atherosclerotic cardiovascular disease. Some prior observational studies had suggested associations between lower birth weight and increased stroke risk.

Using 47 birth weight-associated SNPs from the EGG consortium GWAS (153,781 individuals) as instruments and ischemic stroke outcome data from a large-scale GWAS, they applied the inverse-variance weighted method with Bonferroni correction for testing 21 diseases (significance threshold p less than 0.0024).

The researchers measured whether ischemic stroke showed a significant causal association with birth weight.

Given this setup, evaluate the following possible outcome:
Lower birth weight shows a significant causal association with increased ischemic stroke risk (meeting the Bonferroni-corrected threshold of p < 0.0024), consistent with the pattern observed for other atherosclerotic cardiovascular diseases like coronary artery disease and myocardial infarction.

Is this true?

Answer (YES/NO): NO